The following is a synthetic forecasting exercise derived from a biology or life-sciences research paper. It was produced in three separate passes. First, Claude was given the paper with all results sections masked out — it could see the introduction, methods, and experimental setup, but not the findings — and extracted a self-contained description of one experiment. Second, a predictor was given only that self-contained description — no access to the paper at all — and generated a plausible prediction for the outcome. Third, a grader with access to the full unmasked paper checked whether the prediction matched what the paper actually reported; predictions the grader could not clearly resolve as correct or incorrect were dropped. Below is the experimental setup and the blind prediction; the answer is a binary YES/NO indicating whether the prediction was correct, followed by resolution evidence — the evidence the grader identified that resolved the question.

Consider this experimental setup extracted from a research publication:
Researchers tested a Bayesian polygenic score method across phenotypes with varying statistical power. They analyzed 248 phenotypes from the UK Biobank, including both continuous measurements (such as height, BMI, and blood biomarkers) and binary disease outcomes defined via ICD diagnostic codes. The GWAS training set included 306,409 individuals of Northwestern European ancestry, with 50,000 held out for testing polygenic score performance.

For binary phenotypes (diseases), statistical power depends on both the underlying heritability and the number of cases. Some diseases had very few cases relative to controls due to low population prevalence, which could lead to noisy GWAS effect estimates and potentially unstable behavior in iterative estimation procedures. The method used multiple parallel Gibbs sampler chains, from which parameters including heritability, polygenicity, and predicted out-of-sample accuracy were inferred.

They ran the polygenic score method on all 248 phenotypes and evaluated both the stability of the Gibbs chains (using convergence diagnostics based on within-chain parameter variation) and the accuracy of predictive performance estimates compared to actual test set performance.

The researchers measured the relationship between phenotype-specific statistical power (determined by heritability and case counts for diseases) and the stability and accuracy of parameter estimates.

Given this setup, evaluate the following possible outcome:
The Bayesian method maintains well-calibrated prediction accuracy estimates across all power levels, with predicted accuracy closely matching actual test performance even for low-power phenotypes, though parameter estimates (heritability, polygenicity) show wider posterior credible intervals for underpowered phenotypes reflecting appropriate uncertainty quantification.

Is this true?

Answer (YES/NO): YES